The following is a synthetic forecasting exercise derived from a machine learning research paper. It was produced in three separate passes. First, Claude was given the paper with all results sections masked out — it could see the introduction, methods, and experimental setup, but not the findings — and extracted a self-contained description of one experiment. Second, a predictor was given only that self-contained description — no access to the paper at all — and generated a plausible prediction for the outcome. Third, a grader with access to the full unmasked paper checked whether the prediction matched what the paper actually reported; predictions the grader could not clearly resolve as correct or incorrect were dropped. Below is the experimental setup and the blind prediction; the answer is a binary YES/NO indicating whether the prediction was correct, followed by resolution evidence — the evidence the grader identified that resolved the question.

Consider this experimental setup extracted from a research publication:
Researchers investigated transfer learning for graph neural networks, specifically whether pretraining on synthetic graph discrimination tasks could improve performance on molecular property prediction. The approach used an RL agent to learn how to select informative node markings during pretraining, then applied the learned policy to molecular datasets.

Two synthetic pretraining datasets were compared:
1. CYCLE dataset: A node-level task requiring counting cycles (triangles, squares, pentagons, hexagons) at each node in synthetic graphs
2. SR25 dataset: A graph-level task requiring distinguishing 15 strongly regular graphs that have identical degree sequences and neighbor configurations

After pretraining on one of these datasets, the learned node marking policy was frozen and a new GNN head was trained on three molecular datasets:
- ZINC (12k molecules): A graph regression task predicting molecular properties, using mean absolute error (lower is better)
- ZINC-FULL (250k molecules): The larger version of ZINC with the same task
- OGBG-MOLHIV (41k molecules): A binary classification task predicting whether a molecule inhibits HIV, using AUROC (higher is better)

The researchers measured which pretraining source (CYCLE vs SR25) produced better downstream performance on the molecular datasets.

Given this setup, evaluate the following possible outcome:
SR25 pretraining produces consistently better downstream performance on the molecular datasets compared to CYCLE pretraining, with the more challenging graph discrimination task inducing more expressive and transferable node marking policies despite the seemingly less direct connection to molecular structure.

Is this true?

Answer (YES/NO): NO